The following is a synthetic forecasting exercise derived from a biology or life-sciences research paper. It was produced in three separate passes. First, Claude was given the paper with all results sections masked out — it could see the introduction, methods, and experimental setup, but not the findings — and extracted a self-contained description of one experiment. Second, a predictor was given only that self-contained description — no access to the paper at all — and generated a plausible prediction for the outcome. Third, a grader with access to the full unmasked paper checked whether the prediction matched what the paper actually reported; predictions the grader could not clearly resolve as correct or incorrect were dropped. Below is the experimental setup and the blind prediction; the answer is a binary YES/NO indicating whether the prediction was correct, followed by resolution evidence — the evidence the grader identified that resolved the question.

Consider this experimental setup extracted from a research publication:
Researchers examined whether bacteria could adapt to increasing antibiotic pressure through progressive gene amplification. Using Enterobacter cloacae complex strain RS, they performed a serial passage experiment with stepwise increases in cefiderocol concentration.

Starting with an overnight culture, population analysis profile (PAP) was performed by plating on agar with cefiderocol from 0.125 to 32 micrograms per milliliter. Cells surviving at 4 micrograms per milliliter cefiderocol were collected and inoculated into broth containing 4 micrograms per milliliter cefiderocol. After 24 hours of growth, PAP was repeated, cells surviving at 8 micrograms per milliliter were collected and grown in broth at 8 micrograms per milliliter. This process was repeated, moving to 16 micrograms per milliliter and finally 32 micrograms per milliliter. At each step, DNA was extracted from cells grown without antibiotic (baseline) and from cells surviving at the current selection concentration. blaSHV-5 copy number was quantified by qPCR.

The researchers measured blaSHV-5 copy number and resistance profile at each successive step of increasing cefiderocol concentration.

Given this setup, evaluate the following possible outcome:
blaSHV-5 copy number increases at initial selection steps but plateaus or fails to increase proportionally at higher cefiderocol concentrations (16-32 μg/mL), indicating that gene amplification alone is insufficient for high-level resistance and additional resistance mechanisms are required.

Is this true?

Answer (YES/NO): NO